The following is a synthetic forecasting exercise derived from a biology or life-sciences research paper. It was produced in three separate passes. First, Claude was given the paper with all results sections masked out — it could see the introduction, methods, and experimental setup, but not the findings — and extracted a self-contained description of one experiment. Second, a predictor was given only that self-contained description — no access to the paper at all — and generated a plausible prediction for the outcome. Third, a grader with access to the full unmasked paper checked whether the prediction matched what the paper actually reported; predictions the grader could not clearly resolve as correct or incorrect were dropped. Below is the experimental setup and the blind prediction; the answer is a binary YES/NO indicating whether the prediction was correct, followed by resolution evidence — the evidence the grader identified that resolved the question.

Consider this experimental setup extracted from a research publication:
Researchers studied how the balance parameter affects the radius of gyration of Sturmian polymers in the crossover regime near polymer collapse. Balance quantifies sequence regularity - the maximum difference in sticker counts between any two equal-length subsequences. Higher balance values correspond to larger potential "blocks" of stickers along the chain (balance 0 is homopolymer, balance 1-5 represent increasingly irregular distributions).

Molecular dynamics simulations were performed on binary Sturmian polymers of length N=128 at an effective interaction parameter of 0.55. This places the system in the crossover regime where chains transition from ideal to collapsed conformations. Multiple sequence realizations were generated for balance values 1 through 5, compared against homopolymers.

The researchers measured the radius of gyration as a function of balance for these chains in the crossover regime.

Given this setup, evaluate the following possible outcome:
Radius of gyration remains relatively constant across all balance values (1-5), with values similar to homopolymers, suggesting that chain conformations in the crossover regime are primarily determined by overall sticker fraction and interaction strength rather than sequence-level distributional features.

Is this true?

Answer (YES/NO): NO